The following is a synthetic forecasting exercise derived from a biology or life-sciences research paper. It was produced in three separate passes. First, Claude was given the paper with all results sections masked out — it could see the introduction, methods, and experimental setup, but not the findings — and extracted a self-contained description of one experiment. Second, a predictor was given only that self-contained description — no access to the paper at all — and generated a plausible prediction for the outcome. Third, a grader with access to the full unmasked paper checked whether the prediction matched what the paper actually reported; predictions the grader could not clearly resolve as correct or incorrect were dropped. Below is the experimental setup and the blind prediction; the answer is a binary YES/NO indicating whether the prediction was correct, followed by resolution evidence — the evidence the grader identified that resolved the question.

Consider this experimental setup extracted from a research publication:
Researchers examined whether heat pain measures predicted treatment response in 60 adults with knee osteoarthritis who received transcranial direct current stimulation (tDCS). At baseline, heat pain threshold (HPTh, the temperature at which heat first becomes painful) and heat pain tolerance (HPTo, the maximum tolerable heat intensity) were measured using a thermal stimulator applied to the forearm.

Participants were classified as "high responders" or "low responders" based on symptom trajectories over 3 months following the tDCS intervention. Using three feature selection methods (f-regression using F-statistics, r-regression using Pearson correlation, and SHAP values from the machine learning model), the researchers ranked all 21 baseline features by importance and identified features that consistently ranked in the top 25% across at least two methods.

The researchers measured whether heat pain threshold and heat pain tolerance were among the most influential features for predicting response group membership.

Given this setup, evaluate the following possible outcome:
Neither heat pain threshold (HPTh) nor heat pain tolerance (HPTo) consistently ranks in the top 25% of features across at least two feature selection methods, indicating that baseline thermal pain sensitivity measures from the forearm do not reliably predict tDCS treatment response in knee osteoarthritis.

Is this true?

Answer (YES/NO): YES